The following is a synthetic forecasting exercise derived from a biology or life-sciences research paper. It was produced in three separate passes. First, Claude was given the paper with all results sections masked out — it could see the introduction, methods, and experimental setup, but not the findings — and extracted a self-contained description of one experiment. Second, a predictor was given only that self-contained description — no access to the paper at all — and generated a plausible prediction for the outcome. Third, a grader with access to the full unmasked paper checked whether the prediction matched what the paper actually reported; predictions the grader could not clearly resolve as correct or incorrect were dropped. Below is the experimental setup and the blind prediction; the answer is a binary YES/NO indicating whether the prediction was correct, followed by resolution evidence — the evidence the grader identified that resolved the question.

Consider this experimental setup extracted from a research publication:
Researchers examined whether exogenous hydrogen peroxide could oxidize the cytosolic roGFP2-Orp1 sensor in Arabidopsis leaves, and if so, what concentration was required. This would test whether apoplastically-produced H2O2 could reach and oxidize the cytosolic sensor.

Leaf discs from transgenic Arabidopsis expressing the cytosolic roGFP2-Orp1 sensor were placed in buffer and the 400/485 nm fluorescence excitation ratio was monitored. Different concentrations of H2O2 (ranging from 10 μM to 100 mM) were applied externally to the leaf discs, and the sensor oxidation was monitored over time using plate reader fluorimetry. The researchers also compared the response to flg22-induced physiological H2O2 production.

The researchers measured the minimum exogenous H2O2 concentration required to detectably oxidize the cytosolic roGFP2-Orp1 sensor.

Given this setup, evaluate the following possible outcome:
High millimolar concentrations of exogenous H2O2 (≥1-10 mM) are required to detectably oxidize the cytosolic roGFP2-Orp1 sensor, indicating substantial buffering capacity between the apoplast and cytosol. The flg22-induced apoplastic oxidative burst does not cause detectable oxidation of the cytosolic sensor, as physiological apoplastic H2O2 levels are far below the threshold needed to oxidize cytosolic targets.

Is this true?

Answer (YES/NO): NO